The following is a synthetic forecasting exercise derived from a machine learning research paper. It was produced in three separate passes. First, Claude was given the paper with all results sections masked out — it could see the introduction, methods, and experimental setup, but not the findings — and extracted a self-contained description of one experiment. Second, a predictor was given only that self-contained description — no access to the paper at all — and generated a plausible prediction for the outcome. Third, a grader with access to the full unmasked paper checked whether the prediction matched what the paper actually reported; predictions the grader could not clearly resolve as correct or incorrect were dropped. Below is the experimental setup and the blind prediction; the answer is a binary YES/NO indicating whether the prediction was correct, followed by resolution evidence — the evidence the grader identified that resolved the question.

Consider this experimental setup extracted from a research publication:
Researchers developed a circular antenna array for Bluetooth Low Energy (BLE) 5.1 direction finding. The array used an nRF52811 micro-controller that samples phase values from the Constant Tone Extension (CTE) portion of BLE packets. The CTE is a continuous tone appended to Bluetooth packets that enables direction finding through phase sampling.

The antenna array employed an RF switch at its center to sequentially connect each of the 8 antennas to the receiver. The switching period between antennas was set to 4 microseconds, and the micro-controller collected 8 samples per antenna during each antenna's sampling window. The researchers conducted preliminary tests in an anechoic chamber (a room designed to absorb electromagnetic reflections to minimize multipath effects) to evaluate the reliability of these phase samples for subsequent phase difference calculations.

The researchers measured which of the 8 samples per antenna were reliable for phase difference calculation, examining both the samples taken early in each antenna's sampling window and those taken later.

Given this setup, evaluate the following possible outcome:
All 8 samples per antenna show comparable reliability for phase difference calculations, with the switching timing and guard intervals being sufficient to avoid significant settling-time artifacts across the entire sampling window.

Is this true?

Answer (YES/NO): NO